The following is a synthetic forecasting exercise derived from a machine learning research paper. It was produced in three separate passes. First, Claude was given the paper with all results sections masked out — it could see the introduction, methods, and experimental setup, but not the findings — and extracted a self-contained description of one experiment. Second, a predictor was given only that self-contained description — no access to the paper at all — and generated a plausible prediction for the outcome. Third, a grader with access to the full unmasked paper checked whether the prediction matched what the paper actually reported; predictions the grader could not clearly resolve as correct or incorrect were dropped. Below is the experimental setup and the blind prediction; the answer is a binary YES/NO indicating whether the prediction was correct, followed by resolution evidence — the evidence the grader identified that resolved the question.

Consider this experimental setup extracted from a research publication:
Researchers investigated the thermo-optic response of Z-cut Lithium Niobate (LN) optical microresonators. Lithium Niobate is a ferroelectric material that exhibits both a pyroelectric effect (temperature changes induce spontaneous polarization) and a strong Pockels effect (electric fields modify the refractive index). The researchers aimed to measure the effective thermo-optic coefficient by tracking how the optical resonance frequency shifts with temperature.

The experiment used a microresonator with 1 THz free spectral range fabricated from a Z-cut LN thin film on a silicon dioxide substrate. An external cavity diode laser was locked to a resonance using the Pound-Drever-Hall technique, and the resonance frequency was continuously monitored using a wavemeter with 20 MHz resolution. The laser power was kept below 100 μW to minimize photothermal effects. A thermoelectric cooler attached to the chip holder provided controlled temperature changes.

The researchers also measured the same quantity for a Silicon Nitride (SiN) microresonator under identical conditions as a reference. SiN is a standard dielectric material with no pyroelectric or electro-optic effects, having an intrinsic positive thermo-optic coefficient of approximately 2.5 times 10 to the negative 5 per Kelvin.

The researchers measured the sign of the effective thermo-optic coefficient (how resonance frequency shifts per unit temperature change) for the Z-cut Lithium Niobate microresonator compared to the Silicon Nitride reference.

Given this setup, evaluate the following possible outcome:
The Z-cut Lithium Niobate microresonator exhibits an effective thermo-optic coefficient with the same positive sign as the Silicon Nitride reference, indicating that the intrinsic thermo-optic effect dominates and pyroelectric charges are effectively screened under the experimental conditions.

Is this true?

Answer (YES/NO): NO